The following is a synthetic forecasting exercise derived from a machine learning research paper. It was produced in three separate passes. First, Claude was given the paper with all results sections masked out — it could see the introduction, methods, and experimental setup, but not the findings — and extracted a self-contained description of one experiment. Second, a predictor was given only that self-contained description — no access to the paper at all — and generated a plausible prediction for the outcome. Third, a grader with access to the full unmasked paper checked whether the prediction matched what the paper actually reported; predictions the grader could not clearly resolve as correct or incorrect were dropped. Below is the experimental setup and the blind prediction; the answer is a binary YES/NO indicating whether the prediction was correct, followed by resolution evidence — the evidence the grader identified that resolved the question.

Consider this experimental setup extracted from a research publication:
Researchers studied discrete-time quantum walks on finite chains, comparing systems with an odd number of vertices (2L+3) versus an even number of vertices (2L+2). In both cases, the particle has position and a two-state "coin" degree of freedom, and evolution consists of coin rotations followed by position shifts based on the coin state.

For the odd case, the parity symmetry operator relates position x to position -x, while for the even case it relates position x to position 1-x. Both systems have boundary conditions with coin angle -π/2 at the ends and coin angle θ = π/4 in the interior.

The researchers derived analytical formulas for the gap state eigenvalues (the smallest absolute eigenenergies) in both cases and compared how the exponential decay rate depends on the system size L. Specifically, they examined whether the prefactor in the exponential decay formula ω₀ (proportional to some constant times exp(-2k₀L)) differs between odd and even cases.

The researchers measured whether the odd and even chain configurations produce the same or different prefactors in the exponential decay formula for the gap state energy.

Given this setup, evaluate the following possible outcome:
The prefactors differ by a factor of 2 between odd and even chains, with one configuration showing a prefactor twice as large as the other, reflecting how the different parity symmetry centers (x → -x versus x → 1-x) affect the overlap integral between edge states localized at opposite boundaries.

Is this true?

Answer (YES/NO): NO